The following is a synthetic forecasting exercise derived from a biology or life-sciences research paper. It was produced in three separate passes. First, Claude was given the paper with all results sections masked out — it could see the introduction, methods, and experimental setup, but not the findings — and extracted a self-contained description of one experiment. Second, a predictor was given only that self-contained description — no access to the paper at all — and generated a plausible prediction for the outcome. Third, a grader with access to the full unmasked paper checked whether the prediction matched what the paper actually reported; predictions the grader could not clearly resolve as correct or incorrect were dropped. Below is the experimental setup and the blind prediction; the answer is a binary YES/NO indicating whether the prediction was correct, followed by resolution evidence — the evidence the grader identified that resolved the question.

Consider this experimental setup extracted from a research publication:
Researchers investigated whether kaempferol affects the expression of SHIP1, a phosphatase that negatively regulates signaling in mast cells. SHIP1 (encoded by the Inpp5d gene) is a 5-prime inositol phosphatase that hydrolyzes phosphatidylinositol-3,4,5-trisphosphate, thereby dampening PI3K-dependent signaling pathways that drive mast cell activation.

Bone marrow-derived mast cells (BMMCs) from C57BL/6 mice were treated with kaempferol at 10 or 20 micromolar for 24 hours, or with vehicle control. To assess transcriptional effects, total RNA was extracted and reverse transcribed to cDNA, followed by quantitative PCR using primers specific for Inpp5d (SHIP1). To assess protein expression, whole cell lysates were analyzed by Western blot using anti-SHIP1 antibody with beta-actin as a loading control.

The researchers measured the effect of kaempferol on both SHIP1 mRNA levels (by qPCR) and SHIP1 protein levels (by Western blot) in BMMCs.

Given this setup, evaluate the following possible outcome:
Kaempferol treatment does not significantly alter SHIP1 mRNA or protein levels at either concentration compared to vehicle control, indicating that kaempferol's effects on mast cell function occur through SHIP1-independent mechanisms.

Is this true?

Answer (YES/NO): NO